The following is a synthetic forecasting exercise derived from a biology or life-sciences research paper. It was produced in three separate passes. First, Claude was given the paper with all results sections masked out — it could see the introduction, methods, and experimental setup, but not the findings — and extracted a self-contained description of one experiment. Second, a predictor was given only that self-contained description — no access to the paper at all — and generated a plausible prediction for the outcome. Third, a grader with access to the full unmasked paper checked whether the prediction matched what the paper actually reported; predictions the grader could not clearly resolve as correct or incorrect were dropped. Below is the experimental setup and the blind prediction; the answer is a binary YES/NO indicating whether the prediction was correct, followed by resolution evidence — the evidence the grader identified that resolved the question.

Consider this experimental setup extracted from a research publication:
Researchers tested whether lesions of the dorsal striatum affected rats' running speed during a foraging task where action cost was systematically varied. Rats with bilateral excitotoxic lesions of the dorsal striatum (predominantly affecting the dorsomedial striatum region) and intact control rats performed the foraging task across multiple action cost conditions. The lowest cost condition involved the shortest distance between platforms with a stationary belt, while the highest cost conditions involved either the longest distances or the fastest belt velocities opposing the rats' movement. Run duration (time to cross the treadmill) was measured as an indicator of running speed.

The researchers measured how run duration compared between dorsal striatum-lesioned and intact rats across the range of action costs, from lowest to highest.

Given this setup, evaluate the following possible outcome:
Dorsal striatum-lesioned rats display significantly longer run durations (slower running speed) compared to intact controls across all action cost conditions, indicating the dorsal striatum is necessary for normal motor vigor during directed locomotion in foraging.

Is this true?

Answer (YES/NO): NO